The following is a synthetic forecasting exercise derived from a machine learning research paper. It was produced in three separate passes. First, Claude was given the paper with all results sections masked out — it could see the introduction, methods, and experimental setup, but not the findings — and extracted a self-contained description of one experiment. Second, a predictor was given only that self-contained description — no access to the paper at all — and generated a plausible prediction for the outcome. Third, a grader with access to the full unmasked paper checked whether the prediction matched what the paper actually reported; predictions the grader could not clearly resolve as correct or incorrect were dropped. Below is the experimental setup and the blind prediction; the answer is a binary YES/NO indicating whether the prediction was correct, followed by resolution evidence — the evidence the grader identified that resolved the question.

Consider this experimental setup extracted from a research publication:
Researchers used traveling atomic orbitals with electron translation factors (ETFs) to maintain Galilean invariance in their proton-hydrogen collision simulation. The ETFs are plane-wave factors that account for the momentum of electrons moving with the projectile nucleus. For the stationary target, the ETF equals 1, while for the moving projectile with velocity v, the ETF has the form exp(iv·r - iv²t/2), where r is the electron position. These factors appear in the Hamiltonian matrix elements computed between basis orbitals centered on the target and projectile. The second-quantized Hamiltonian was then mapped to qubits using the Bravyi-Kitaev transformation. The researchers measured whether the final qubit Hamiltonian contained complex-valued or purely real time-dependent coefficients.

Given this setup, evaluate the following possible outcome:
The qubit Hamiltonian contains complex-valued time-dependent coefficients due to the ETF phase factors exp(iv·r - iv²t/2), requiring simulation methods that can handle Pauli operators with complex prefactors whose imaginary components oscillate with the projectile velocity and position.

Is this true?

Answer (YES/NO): YES